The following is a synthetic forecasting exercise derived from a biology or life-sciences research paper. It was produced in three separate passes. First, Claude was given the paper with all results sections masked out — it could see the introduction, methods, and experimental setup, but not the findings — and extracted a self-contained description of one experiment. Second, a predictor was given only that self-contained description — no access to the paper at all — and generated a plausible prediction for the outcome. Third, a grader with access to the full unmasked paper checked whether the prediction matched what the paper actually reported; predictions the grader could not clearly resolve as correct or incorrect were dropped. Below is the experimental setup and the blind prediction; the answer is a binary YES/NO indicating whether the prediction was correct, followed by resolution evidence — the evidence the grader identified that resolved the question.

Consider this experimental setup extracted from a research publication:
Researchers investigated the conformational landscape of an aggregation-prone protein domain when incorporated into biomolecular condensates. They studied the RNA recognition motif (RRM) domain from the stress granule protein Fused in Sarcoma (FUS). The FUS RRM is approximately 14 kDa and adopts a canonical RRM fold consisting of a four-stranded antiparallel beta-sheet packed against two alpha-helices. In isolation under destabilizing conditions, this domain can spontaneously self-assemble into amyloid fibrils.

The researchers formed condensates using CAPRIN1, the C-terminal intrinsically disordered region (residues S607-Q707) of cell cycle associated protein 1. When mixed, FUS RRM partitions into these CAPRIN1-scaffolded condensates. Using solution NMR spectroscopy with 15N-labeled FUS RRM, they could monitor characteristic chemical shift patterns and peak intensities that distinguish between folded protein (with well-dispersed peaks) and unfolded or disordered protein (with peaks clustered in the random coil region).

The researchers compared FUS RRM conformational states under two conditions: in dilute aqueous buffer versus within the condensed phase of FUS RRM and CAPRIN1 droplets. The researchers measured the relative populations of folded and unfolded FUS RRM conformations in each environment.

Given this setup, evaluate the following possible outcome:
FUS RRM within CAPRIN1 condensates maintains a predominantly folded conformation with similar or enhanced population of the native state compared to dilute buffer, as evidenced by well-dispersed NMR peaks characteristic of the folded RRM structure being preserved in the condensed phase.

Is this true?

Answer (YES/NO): NO